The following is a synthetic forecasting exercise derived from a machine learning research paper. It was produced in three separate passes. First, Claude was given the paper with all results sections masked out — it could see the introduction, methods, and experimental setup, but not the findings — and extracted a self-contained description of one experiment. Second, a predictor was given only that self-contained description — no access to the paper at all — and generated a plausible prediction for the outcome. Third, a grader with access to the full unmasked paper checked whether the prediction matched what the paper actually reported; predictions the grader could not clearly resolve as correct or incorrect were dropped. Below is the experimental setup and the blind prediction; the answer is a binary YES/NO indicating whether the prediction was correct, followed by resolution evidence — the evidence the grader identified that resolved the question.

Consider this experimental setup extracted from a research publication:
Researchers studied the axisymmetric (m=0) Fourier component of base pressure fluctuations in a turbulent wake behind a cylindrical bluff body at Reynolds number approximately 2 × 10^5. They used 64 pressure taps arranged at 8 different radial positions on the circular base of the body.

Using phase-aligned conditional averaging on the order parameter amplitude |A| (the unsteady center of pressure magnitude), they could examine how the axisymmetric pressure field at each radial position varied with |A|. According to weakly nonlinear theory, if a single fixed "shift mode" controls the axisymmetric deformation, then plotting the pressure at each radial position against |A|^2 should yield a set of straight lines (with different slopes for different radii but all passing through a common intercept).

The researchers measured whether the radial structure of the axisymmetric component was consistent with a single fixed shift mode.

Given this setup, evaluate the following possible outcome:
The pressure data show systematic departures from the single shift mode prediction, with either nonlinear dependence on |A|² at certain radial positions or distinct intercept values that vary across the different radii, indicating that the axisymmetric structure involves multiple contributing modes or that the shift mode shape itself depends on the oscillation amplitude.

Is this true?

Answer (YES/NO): YES